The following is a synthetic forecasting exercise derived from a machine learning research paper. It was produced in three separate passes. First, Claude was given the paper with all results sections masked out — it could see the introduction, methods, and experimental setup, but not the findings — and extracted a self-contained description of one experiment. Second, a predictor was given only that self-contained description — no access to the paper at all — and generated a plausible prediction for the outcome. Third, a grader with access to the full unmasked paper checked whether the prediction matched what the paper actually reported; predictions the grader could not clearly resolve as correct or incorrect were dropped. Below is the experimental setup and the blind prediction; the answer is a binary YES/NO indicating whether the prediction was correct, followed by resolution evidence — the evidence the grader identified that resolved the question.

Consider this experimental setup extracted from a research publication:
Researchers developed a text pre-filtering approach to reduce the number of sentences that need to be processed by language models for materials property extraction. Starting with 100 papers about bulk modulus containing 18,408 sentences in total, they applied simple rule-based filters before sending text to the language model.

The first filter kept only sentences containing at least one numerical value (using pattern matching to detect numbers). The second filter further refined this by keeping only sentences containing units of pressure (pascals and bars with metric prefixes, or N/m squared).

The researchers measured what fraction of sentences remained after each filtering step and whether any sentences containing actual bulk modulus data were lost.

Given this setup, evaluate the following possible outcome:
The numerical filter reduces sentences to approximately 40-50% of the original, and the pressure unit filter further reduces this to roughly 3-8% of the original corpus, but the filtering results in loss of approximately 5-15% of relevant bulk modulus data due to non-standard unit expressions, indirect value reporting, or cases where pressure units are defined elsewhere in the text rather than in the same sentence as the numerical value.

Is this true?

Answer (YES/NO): NO